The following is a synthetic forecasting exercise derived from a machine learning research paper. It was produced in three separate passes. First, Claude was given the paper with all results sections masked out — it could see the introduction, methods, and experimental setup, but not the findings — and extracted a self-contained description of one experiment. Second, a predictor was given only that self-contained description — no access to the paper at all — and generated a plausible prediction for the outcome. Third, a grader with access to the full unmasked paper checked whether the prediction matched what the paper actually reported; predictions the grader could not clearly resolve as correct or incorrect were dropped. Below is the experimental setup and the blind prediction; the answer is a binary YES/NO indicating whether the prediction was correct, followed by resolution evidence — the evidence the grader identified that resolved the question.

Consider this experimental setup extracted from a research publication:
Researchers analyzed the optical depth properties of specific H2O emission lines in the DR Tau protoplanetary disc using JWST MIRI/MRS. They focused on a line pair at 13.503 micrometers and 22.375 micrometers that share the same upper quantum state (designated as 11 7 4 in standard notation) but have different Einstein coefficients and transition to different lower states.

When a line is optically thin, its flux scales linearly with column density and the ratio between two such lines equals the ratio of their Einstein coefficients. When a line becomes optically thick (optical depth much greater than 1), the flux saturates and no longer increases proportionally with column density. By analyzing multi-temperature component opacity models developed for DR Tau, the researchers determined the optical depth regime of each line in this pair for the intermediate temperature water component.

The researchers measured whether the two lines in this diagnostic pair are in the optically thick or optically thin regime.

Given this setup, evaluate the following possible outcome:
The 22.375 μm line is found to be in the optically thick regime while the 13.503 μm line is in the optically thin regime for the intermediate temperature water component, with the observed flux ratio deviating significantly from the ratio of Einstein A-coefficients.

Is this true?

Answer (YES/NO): YES